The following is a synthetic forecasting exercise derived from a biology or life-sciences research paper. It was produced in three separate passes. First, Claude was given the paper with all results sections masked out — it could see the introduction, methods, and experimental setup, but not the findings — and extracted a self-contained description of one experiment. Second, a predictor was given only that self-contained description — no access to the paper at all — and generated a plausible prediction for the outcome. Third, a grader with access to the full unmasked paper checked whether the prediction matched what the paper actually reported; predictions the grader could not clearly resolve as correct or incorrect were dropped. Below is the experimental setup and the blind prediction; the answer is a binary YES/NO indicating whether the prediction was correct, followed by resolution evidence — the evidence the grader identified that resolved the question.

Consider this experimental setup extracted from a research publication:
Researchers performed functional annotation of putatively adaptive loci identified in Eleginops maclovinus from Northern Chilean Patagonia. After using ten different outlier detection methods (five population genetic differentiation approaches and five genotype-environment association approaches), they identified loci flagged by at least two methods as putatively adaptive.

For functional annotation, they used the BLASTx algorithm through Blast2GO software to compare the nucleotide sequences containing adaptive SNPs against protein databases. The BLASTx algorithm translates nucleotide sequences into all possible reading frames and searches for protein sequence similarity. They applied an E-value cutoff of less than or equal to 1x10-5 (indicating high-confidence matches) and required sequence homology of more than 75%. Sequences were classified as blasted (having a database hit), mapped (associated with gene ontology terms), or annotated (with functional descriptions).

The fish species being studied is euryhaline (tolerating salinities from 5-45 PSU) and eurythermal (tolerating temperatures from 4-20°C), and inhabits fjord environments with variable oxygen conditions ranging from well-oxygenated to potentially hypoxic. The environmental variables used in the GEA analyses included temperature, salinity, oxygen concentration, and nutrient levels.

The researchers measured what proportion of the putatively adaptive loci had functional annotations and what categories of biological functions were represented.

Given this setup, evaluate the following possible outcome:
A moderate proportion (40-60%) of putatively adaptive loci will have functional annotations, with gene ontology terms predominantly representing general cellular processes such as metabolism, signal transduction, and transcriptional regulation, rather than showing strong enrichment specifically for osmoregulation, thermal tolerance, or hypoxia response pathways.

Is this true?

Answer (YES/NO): NO